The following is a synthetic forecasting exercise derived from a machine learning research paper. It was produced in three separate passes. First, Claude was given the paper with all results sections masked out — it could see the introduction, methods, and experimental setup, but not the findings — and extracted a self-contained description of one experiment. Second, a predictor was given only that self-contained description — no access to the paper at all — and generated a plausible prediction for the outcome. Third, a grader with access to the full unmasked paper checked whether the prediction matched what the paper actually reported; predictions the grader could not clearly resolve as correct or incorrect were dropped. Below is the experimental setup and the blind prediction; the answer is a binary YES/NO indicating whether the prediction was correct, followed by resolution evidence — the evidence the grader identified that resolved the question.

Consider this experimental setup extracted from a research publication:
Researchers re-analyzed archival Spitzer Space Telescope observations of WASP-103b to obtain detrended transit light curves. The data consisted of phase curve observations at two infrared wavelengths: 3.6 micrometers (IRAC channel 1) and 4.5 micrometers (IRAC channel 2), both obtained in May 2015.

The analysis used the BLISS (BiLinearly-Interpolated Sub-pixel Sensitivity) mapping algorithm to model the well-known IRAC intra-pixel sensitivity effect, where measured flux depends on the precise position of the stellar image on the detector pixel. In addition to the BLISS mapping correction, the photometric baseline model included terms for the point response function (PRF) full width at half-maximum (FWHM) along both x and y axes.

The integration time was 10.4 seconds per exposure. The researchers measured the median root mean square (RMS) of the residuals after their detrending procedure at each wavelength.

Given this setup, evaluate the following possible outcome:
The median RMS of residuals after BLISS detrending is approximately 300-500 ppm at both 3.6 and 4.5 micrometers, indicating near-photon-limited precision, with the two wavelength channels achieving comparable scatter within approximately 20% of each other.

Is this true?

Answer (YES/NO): NO